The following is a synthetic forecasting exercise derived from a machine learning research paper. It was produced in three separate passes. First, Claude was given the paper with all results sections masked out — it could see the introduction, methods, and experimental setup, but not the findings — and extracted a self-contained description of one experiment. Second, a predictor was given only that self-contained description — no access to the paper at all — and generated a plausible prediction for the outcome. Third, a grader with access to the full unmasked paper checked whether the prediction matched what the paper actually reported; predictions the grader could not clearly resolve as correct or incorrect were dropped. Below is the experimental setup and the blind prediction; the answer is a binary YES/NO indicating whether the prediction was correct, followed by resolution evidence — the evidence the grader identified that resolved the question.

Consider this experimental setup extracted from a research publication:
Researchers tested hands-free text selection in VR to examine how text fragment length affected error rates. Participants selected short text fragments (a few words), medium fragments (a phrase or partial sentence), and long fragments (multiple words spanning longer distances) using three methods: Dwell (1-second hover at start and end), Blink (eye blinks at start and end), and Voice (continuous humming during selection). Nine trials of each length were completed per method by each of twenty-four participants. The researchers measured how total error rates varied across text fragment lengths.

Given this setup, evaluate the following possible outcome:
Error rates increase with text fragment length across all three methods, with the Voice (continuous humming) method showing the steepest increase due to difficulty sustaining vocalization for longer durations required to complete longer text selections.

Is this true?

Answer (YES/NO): NO